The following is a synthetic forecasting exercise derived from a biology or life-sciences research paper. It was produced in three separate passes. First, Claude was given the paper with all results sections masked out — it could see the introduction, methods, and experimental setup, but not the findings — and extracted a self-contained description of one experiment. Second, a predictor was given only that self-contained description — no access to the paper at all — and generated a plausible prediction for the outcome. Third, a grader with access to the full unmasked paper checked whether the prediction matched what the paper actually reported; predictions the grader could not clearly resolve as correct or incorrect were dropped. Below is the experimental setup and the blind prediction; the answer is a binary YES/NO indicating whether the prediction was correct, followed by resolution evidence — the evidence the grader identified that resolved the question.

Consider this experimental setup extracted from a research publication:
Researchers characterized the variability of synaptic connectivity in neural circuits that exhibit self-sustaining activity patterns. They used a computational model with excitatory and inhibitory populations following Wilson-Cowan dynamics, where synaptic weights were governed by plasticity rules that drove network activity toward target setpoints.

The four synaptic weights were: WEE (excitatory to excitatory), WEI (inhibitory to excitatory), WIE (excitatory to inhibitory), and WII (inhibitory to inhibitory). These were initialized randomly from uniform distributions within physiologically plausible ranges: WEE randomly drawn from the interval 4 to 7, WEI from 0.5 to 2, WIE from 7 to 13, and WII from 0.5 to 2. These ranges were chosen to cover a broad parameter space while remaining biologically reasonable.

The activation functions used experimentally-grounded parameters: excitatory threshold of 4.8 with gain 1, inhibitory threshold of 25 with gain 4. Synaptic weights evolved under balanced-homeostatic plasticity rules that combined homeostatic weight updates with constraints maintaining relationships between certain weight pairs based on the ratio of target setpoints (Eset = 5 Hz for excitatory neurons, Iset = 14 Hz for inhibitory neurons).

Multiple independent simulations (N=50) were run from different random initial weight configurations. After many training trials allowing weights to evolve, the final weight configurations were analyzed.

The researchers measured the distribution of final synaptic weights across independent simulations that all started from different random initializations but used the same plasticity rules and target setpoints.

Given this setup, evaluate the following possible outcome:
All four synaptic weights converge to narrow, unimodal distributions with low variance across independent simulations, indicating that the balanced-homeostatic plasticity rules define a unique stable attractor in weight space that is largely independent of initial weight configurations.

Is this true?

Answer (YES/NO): NO